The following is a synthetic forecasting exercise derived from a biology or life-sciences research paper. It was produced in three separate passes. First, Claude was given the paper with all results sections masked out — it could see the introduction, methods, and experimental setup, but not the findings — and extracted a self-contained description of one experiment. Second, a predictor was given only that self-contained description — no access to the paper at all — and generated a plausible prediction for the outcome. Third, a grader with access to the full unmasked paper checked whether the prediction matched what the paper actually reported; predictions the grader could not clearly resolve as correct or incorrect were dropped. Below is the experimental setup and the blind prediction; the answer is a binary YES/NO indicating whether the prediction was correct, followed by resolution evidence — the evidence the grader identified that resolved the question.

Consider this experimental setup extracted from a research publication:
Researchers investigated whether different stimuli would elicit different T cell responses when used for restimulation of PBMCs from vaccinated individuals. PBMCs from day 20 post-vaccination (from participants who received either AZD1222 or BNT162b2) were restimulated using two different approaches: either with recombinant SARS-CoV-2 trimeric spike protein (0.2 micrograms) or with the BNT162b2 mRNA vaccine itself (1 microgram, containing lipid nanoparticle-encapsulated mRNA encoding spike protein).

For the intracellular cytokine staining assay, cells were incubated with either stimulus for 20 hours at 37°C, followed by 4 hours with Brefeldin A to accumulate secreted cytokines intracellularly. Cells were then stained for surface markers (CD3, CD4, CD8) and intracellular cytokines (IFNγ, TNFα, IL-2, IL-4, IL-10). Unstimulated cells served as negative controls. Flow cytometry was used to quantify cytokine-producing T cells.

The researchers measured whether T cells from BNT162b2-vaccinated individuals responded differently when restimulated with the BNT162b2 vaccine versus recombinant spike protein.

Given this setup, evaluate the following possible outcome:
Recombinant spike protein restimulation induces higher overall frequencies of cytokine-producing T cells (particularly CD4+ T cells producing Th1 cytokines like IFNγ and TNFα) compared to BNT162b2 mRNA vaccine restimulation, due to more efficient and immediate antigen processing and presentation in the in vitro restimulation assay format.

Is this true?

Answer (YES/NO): NO